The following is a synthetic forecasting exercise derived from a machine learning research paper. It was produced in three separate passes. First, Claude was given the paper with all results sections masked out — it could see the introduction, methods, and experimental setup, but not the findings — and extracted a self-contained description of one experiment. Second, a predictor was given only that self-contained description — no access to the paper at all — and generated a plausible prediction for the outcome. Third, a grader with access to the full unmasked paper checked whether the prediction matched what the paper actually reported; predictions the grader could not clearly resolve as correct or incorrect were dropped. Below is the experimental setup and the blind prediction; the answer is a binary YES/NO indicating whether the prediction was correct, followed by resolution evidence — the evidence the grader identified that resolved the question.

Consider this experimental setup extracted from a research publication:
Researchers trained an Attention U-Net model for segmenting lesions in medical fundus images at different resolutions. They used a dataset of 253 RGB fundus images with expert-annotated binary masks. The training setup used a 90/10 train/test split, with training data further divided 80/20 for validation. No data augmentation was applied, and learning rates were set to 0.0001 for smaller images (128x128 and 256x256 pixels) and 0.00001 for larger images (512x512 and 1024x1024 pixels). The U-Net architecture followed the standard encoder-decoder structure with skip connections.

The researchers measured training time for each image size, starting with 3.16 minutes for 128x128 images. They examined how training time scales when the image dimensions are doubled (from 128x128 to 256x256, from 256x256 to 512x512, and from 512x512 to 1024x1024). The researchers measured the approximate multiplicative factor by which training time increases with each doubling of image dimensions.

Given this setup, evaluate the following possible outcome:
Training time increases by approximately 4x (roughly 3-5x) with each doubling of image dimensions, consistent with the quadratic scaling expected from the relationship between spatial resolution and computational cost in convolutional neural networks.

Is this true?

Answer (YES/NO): YES